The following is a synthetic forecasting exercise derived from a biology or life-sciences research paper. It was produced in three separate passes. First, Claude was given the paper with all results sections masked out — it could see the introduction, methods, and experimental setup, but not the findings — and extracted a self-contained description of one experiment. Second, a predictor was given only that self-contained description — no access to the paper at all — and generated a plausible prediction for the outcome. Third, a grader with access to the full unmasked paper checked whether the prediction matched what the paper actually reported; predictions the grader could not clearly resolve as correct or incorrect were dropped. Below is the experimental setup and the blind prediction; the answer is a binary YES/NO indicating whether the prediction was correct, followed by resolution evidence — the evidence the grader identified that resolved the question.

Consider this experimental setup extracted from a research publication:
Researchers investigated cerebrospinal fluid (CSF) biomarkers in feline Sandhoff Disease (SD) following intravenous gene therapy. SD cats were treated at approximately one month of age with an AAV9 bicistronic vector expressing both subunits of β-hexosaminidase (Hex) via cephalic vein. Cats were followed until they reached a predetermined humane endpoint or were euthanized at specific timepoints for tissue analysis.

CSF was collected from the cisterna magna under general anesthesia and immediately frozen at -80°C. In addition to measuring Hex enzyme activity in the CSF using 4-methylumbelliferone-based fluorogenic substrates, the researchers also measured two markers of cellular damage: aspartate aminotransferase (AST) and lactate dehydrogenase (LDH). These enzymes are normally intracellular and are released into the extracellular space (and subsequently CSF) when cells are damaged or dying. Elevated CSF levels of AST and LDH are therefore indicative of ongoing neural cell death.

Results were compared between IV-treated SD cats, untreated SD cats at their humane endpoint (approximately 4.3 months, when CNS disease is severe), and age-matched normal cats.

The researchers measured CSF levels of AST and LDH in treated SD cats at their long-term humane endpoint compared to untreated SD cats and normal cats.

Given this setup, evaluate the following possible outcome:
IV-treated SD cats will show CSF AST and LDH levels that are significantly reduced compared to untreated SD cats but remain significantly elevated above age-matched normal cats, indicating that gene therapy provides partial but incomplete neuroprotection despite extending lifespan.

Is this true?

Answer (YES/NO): NO